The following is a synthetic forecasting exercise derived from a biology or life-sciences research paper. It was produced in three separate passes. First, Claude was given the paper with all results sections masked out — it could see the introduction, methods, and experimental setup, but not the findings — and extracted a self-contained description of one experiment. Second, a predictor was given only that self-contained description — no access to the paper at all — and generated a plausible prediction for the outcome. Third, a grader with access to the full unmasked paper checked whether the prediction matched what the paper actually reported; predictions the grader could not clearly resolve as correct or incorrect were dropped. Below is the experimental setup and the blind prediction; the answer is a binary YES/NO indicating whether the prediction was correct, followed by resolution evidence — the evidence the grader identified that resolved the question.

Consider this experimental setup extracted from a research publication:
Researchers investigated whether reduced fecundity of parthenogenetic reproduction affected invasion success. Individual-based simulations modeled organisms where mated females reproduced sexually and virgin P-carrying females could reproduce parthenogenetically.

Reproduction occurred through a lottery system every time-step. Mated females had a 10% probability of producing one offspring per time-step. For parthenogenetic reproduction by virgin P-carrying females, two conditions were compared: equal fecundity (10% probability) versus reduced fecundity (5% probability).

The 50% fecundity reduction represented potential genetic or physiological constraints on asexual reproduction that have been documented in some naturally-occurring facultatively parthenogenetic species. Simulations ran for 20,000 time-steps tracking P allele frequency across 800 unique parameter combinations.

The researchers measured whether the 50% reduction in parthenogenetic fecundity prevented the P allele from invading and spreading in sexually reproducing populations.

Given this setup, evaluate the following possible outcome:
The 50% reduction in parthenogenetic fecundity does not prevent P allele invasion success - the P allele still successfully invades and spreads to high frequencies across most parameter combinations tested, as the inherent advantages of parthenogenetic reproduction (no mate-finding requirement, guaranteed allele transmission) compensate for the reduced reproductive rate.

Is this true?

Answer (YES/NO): NO